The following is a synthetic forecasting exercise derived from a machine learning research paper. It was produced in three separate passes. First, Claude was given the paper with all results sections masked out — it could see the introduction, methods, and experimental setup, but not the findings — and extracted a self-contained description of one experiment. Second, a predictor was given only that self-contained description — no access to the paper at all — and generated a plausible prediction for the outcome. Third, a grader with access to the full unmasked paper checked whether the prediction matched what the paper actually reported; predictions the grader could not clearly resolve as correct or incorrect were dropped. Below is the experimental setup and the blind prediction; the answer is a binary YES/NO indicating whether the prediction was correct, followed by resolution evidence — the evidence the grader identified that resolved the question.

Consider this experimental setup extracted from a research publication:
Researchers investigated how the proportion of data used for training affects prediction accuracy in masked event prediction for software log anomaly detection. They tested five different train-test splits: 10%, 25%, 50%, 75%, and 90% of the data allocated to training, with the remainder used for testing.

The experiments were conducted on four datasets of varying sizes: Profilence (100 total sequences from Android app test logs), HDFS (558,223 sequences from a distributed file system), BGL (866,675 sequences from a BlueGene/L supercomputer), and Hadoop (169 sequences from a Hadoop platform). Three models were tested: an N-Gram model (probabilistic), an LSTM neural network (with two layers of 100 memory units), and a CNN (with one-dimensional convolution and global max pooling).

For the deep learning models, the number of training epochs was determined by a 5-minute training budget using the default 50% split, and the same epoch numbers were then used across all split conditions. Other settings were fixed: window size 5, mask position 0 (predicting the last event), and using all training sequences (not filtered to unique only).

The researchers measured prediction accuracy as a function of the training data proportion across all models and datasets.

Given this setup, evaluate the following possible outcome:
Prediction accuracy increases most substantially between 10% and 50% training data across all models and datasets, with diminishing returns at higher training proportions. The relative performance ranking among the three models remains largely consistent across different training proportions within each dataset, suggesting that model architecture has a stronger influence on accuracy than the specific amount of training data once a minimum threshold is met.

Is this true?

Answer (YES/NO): NO